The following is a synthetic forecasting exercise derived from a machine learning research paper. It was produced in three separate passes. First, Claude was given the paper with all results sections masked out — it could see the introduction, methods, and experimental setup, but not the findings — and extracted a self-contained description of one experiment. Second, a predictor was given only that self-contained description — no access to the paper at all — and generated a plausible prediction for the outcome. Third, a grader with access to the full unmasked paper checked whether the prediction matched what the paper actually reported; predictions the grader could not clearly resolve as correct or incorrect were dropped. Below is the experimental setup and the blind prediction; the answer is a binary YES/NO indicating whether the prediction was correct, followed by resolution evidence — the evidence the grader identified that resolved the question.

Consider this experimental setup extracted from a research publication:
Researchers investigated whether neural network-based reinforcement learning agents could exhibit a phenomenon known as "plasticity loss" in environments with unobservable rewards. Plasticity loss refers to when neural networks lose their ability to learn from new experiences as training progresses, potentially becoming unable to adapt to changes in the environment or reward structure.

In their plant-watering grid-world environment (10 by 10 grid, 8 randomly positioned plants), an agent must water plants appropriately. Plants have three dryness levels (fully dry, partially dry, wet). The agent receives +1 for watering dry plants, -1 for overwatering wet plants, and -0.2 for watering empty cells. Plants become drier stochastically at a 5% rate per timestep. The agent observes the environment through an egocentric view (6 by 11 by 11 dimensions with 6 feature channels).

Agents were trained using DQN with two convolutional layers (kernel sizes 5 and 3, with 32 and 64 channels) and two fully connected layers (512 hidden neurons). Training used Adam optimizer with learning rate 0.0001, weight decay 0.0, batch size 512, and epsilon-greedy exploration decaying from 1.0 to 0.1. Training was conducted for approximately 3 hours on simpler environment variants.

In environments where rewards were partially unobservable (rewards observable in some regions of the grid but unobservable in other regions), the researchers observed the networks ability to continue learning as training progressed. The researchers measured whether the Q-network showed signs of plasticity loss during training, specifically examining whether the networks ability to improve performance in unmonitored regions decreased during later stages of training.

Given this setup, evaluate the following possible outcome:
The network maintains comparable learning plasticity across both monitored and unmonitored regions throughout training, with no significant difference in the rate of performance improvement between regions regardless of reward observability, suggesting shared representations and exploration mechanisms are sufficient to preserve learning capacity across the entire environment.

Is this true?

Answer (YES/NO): NO